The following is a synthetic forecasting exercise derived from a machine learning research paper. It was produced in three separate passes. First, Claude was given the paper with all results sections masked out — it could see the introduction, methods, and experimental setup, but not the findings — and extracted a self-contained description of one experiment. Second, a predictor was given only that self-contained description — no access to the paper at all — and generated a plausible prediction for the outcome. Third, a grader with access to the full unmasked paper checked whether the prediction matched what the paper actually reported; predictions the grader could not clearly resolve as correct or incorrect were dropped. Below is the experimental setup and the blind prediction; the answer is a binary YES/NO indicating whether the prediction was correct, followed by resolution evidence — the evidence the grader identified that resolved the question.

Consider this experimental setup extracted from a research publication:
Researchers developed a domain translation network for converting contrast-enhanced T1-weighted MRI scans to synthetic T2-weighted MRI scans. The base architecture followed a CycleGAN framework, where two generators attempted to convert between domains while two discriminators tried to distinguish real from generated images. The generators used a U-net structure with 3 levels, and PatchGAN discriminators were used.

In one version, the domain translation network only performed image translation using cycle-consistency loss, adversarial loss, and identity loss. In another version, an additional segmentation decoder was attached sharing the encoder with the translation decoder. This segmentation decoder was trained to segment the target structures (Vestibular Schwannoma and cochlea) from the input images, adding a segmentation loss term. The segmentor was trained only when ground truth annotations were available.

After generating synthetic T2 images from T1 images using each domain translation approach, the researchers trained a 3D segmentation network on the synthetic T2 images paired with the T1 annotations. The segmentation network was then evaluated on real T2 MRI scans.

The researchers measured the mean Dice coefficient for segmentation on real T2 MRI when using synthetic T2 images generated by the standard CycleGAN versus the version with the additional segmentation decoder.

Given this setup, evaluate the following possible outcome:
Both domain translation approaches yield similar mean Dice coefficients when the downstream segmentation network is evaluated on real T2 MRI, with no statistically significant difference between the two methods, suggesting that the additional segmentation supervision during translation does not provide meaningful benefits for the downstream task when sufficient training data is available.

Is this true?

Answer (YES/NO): NO